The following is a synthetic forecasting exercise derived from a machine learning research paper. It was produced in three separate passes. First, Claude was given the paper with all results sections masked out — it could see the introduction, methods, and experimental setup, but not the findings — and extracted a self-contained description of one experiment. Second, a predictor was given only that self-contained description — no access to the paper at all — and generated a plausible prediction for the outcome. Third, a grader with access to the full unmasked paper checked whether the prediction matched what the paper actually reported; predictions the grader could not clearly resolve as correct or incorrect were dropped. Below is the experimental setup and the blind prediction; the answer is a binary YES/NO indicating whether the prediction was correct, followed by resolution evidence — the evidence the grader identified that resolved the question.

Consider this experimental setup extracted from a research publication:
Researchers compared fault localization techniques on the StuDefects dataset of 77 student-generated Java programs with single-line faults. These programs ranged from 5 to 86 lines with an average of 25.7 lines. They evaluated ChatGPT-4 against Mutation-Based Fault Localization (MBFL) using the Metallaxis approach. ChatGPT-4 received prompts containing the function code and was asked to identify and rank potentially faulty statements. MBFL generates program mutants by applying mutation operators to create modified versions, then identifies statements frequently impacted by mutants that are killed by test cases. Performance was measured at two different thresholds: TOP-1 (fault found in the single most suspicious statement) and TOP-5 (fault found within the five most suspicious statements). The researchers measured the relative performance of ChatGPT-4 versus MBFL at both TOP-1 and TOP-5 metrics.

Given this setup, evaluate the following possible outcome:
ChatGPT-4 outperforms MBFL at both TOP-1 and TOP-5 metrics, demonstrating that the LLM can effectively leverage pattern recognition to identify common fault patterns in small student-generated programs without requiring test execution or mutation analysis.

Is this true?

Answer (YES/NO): NO